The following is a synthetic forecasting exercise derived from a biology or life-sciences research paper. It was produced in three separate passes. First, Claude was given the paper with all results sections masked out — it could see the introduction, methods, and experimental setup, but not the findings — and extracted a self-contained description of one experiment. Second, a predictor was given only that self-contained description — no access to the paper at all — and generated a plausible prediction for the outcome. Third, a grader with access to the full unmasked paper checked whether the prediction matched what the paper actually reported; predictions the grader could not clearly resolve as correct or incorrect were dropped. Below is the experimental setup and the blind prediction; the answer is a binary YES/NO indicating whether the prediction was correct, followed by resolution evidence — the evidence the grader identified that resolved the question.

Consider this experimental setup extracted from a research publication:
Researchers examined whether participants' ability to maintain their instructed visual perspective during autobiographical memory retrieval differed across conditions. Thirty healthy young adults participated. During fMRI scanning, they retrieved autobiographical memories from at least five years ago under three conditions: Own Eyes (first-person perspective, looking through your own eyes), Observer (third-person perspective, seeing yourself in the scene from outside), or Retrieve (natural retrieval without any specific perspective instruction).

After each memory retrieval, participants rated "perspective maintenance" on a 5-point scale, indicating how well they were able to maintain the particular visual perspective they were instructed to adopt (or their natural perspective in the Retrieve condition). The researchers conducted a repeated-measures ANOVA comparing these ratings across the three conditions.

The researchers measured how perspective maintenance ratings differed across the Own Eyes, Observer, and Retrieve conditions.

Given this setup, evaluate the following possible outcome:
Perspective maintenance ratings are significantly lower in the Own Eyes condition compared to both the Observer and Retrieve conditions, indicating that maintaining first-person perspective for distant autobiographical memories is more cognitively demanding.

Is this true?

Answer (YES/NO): NO